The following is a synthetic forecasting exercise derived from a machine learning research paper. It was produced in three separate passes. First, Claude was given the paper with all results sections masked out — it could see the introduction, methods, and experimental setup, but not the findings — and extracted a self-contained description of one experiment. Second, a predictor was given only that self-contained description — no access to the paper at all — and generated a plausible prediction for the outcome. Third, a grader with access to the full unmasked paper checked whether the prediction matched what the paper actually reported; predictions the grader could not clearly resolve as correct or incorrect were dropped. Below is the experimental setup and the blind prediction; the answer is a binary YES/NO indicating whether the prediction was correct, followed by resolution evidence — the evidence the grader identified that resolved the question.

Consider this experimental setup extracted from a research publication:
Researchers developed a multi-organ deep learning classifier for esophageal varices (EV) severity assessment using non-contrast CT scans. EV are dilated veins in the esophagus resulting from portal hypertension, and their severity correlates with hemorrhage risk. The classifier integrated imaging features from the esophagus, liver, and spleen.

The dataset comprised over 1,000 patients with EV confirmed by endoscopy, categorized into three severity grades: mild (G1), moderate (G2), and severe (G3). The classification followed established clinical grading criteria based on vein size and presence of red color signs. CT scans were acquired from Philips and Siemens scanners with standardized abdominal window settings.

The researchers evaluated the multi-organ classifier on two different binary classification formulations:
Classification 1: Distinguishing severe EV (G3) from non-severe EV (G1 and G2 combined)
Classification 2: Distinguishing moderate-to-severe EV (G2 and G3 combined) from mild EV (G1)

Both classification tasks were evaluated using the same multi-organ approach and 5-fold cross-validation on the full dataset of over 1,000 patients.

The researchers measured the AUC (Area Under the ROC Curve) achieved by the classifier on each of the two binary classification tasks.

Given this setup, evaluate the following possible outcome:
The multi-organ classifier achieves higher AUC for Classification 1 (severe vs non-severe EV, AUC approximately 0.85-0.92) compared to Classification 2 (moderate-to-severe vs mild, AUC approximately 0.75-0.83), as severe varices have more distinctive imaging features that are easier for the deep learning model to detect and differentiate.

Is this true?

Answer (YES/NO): YES